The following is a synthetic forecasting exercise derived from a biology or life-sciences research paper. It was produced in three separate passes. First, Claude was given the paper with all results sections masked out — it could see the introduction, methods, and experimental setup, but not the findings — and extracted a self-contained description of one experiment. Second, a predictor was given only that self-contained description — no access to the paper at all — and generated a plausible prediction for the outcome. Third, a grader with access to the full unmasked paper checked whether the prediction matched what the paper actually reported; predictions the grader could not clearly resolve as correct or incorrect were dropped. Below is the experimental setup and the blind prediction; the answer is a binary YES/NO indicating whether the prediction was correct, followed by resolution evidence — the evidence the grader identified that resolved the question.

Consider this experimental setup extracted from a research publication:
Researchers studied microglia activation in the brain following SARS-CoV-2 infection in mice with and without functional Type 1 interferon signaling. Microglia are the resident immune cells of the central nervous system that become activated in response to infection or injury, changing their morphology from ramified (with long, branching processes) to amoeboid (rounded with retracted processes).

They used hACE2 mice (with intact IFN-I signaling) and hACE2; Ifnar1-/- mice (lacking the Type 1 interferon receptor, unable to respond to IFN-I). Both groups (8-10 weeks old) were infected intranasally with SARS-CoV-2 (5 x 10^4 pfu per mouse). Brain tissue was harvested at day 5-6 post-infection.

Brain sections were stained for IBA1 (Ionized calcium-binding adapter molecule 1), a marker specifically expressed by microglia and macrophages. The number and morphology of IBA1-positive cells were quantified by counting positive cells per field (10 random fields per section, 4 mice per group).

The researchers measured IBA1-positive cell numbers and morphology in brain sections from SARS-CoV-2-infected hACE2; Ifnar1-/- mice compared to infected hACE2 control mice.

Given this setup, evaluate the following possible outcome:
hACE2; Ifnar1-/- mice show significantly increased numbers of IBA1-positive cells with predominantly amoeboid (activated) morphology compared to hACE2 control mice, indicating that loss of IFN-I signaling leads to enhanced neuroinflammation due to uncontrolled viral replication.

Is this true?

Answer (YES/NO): YES